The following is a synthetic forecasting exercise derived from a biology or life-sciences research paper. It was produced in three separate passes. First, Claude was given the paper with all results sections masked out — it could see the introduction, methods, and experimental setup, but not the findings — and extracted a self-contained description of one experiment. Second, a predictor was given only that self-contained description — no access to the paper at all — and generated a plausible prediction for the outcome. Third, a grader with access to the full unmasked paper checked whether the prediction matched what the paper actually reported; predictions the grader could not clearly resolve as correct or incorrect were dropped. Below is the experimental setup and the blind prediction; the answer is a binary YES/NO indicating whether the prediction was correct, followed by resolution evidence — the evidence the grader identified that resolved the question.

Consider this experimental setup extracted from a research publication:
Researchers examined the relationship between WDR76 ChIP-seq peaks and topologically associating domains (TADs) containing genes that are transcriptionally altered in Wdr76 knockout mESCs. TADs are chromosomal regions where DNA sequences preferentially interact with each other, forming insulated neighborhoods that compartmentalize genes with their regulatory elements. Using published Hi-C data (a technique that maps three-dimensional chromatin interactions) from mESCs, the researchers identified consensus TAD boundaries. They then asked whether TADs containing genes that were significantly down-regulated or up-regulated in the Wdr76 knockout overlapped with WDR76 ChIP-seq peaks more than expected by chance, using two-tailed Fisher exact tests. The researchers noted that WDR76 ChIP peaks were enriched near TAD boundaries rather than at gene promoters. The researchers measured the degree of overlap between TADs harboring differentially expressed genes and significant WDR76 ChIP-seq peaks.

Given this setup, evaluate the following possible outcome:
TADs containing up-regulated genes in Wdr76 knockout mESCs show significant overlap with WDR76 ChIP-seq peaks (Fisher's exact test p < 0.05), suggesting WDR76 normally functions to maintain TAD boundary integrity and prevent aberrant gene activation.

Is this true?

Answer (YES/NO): NO